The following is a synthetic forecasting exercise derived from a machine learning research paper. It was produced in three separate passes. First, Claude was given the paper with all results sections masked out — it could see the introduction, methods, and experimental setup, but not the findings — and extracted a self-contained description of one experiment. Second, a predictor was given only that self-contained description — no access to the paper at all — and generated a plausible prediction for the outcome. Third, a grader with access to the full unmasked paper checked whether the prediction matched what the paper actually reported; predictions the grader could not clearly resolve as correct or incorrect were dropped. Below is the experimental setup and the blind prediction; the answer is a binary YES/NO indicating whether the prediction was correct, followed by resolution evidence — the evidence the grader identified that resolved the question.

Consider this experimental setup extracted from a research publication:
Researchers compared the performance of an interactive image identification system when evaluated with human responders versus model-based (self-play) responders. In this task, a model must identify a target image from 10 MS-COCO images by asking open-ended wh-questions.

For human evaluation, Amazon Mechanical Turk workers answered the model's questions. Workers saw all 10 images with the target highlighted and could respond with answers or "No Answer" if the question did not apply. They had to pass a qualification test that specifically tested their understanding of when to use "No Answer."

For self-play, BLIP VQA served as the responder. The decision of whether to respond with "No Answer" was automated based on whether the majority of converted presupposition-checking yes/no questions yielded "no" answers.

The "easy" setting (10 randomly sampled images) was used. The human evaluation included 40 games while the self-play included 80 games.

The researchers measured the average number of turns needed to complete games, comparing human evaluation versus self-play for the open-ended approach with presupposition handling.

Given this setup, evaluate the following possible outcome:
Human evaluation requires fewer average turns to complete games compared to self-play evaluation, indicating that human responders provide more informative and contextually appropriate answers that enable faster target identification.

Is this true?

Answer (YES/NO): NO